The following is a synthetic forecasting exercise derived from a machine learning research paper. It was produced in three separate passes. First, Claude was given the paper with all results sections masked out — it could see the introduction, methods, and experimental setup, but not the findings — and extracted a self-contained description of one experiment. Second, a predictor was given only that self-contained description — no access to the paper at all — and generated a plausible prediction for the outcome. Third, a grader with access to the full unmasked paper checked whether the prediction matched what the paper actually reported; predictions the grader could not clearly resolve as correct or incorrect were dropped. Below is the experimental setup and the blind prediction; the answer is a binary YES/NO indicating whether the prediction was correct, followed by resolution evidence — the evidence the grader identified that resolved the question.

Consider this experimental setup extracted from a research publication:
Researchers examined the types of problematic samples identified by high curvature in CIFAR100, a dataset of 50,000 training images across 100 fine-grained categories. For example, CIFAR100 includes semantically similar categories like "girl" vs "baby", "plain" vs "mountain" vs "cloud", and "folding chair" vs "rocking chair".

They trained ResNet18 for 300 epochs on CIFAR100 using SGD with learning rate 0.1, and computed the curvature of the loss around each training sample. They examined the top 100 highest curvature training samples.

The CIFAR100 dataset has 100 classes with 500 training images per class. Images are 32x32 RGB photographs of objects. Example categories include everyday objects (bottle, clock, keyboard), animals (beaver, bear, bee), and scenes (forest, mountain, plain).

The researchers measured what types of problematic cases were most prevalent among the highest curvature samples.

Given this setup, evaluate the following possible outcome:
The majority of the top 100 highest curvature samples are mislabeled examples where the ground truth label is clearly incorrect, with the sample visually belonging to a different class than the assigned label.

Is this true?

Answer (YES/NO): NO